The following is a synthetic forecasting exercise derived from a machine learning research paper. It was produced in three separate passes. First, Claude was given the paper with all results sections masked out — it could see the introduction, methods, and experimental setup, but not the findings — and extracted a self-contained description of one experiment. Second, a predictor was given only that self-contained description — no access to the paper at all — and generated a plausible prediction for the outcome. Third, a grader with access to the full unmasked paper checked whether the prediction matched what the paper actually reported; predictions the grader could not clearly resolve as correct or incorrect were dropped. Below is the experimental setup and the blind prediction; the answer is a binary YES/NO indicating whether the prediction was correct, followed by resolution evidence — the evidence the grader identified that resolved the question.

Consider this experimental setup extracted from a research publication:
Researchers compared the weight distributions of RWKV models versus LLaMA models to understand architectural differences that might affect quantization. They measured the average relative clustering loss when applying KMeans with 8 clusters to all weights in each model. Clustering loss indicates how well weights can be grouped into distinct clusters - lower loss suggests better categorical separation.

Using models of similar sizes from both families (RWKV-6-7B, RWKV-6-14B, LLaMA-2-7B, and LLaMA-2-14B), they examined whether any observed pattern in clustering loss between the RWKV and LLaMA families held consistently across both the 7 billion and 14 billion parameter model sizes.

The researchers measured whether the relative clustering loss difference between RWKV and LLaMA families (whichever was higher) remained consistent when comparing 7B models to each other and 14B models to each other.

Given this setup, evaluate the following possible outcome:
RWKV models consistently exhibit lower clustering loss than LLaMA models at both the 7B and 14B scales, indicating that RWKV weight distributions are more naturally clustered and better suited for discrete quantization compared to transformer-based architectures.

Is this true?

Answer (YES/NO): NO